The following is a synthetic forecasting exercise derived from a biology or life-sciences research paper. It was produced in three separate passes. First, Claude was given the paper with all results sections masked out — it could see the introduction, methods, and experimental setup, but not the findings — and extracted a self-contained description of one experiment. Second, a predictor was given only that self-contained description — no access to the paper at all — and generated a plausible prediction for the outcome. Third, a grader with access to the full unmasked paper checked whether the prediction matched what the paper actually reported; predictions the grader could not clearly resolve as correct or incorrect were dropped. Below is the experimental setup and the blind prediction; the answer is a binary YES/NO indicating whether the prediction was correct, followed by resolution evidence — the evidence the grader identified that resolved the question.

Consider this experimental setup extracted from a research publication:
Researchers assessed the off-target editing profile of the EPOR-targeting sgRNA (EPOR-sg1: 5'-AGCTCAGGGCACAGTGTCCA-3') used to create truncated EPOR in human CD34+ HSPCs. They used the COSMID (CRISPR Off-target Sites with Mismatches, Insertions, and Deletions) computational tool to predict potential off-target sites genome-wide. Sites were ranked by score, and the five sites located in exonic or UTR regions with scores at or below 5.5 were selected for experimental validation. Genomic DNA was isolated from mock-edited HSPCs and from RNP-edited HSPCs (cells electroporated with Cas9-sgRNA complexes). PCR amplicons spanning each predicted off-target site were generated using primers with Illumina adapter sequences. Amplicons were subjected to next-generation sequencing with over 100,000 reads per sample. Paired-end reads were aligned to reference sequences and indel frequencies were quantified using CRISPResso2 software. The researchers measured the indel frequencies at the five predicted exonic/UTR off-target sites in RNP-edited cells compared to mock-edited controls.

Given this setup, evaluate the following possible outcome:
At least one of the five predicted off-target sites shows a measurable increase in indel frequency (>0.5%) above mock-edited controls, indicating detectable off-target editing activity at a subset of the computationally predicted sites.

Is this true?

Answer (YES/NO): NO